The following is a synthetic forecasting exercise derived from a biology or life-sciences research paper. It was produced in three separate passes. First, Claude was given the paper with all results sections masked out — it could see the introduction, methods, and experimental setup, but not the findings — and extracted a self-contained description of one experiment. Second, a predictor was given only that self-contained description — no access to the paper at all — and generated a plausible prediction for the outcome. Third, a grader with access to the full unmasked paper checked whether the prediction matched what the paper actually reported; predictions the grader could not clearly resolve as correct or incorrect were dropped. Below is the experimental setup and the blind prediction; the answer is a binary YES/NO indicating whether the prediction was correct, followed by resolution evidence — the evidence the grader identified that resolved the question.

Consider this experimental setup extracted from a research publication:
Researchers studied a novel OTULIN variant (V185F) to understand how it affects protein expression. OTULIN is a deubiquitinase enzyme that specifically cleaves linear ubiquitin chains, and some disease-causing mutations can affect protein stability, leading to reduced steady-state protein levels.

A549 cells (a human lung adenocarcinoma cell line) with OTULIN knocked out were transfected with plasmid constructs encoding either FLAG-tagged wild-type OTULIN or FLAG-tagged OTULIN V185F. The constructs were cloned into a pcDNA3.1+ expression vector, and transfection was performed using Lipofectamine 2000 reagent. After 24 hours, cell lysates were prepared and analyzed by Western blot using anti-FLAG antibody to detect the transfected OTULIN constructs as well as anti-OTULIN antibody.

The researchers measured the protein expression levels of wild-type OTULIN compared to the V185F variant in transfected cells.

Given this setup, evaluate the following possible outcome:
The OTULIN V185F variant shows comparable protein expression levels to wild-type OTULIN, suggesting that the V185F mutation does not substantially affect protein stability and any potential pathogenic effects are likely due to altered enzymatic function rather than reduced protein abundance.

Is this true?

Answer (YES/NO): NO